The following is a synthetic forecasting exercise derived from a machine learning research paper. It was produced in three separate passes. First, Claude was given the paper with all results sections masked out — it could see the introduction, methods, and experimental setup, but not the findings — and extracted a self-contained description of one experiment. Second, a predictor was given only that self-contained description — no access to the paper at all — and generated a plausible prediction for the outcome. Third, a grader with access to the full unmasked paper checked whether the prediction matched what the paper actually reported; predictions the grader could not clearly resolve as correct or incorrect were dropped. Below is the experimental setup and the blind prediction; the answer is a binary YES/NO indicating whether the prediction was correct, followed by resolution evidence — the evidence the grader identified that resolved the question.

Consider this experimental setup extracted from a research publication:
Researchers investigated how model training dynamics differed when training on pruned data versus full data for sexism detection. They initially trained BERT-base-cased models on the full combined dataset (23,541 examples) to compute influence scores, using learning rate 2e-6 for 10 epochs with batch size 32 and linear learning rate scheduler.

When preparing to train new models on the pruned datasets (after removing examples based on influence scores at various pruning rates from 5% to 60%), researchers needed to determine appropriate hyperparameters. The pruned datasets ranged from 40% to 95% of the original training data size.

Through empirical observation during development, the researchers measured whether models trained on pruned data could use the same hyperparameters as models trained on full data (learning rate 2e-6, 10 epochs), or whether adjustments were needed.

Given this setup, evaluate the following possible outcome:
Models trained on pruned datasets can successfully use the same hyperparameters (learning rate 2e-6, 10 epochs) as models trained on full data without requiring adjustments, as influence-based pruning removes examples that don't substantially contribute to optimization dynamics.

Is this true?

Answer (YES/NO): NO